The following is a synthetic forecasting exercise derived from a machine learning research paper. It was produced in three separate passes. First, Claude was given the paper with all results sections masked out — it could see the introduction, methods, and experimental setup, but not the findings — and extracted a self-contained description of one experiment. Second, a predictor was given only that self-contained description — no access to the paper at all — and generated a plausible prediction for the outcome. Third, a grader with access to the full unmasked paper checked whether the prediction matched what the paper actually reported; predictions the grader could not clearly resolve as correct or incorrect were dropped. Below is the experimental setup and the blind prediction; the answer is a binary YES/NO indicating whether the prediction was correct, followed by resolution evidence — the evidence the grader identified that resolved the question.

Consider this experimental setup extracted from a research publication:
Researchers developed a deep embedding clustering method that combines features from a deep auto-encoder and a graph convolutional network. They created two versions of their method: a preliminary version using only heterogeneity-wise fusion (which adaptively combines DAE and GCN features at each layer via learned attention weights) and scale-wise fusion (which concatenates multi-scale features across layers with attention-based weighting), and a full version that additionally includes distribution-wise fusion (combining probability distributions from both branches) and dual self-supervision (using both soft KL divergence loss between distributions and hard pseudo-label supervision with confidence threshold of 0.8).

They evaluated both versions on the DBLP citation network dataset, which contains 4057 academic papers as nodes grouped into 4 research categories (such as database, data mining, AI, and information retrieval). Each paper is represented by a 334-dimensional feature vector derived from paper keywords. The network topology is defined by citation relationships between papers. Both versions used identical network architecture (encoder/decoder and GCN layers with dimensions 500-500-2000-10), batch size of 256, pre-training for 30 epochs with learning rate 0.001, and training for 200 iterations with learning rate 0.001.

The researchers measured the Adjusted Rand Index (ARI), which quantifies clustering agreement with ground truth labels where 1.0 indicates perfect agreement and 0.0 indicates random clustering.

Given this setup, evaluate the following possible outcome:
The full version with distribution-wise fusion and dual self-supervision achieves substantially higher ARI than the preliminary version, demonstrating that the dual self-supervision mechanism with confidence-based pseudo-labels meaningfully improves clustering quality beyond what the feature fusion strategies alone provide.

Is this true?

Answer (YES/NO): YES